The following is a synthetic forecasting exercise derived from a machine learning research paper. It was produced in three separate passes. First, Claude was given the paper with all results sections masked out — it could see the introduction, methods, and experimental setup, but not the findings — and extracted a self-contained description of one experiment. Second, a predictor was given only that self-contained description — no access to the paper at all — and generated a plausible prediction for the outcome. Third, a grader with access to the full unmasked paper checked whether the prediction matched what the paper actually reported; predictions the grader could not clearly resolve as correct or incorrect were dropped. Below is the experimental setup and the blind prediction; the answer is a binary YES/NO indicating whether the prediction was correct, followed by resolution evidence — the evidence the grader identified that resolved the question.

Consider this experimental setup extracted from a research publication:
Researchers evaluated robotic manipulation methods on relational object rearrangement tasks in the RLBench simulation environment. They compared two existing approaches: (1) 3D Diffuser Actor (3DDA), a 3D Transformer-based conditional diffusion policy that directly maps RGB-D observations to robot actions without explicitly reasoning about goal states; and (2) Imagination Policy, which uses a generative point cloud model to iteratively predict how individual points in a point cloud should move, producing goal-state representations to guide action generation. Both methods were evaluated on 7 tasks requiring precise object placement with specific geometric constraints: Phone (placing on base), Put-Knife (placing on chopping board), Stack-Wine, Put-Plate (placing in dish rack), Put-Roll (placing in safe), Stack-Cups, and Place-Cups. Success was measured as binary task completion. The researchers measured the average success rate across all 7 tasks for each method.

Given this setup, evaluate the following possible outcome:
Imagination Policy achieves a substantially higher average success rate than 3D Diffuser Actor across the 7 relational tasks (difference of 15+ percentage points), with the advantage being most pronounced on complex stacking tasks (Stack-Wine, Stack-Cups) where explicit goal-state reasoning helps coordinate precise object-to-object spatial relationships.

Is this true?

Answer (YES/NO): NO